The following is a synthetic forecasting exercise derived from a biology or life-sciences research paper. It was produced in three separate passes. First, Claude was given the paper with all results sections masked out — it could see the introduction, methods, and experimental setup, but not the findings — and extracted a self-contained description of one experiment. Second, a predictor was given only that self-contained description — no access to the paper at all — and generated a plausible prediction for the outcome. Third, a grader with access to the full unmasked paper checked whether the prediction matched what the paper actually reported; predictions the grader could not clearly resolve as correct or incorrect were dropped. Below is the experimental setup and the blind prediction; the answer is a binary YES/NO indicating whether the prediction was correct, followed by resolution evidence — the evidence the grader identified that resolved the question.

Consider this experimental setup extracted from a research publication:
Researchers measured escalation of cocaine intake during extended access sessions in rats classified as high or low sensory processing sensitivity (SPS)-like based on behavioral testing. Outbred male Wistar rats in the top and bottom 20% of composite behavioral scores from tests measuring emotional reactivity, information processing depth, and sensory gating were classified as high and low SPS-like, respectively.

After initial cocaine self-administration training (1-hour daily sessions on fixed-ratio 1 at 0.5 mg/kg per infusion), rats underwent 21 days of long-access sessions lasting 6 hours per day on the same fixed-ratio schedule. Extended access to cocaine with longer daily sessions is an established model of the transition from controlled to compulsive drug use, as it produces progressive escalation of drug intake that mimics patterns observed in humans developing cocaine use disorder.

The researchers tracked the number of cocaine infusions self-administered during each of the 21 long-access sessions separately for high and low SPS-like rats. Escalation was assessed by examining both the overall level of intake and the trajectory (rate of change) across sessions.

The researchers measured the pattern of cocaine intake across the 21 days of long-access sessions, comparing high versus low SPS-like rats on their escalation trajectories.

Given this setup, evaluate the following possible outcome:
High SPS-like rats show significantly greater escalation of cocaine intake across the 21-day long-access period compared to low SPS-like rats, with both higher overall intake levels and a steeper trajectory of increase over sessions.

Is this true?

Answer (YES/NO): NO